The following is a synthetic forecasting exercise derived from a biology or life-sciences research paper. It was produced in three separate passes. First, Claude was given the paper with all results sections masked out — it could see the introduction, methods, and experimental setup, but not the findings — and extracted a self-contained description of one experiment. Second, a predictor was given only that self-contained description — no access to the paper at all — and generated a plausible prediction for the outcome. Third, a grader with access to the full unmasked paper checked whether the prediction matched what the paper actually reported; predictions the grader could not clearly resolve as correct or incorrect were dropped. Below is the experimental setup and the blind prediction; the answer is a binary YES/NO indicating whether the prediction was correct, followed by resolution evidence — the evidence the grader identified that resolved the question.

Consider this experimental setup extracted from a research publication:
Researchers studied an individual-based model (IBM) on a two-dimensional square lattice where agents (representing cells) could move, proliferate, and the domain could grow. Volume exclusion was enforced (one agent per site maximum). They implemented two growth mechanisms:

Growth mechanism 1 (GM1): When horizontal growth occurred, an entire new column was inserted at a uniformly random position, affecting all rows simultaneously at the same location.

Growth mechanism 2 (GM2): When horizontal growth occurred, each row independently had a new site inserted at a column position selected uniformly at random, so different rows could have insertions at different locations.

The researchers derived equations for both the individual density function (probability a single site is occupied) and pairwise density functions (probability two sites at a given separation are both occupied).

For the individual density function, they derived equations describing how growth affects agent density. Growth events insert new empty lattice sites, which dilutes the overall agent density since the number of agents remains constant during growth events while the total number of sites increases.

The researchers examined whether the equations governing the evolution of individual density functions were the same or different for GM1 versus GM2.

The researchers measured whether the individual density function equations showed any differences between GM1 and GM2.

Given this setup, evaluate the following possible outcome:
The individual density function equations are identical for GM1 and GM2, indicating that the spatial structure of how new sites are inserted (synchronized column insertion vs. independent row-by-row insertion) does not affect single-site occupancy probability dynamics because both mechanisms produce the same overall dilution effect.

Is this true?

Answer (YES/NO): YES